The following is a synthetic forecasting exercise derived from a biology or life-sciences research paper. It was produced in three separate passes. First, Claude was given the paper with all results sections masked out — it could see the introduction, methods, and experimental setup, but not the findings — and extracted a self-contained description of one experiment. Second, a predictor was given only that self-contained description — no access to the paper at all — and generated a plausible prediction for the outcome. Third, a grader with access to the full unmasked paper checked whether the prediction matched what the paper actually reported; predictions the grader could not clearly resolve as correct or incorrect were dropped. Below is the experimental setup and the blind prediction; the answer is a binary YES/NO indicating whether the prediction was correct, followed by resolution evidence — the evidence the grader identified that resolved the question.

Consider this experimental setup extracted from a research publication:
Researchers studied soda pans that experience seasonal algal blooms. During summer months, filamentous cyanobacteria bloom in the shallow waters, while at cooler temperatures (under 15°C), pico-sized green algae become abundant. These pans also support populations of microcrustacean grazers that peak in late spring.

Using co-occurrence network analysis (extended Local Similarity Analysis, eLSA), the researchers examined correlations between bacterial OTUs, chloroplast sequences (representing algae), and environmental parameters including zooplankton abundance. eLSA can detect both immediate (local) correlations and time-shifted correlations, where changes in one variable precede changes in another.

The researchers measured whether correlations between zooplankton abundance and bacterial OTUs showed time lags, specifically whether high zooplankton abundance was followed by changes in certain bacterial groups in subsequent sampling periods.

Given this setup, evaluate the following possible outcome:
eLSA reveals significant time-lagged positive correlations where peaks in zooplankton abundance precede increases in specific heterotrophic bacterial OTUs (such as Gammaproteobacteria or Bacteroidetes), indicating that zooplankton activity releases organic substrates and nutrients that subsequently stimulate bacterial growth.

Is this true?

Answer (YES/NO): NO